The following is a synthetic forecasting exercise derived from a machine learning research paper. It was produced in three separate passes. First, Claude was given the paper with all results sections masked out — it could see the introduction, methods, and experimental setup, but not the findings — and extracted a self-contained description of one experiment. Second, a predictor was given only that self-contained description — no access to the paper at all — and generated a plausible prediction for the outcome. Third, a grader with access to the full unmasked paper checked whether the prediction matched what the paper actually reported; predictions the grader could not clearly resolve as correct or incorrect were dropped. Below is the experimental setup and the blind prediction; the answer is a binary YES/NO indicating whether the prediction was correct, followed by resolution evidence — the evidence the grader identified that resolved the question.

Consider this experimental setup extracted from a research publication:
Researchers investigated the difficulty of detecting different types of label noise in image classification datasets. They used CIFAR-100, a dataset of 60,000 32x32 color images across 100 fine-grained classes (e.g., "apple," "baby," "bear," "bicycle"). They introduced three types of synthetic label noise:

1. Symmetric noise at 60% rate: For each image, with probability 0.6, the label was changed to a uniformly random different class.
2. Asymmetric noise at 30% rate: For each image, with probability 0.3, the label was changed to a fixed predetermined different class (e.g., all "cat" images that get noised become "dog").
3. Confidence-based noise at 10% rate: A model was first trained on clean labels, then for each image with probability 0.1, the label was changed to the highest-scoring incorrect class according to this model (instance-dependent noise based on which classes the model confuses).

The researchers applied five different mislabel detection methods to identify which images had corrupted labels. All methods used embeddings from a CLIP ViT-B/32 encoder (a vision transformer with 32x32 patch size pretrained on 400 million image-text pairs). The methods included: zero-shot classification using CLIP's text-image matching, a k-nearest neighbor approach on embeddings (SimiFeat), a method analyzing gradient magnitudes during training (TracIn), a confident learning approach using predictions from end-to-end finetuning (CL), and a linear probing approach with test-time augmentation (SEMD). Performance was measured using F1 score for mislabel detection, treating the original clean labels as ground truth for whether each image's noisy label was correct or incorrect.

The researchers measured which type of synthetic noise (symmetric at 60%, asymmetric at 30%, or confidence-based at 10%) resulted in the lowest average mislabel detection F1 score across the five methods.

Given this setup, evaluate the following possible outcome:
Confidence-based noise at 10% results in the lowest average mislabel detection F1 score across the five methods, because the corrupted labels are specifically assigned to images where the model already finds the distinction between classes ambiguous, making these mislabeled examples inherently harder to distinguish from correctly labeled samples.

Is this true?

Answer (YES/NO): YES